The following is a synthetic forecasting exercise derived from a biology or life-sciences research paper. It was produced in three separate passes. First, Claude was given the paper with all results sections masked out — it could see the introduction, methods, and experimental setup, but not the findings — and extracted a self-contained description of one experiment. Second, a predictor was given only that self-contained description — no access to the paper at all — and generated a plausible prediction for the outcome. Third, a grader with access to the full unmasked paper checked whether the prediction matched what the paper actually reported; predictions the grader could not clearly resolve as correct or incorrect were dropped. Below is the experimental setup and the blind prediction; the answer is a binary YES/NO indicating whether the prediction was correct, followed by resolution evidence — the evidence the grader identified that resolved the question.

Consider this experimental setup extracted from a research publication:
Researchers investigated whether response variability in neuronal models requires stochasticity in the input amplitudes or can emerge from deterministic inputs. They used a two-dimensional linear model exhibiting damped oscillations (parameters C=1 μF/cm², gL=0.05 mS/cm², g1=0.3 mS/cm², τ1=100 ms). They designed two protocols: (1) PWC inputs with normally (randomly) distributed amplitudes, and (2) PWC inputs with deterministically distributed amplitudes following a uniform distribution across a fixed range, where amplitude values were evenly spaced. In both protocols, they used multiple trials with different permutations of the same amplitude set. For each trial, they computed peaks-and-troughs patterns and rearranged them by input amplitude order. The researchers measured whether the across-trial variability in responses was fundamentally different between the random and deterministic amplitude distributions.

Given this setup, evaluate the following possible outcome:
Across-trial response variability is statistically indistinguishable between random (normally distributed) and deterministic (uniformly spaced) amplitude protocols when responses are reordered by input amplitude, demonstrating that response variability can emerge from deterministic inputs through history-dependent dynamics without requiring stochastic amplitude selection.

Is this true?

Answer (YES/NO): NO